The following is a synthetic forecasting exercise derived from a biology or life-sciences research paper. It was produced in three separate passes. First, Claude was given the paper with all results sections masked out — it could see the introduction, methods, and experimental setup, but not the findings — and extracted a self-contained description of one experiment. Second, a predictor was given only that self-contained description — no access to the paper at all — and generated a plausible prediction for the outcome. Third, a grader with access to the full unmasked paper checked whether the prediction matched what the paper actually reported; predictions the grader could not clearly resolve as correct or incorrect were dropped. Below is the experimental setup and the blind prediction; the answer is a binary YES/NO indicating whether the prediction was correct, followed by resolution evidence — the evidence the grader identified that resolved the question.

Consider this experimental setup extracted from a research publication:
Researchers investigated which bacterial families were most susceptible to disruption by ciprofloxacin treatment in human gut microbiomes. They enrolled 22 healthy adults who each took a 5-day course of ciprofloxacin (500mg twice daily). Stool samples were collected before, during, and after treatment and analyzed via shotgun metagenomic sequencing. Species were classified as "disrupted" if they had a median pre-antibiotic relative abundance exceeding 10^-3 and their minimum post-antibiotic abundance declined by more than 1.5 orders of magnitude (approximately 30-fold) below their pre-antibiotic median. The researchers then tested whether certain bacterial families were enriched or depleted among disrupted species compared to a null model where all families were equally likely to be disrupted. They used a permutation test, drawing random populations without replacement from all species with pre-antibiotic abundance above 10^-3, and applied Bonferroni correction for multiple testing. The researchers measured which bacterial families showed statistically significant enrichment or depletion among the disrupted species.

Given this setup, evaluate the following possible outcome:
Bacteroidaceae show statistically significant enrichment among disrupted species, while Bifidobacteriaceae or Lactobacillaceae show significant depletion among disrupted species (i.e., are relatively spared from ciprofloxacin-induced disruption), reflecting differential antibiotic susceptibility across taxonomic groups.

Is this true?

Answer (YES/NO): NO